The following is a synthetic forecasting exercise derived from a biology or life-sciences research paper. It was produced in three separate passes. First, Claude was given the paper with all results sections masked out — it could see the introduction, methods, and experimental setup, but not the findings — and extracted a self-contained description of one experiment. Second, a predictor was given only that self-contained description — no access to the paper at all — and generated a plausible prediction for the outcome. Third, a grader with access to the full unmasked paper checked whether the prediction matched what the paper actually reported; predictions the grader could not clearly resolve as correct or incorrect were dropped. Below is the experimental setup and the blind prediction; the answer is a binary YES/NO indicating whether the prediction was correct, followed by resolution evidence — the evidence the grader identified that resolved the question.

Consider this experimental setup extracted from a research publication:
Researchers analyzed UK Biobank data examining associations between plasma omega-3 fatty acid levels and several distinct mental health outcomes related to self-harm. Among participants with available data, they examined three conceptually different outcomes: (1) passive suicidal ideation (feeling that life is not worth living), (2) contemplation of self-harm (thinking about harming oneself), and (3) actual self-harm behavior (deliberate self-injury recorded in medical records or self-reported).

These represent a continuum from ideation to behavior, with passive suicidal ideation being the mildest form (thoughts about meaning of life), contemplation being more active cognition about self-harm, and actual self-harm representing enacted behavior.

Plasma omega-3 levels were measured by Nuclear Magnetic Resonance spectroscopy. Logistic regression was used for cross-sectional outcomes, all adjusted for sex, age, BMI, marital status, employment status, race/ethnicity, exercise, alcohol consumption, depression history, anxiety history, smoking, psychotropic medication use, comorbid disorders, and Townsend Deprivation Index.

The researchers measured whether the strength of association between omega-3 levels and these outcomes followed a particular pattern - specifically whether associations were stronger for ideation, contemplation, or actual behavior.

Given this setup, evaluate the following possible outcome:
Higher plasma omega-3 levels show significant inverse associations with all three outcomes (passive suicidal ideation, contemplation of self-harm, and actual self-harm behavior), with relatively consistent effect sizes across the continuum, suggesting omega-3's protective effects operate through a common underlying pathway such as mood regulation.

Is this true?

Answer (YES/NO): NO